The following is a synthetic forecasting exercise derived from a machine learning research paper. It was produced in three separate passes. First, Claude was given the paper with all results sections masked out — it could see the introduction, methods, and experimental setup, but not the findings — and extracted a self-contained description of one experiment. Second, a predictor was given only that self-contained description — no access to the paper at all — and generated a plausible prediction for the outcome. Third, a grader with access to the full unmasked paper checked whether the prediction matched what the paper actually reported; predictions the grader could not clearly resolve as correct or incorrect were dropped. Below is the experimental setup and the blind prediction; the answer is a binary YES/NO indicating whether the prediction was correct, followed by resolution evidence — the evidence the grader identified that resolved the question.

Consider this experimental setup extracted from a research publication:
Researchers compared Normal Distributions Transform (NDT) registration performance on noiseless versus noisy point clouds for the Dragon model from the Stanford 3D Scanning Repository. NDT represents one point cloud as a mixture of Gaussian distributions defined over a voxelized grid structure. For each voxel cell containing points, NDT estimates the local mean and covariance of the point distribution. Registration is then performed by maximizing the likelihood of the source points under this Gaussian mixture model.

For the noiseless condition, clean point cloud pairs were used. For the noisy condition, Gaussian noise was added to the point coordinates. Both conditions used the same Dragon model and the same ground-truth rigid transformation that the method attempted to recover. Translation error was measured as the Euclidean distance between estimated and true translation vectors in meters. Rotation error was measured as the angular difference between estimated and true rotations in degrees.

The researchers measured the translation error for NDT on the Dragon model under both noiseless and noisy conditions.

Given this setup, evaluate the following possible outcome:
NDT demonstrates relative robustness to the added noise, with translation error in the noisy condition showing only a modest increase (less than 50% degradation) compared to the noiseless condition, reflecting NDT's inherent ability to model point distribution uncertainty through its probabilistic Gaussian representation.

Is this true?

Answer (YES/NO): NO